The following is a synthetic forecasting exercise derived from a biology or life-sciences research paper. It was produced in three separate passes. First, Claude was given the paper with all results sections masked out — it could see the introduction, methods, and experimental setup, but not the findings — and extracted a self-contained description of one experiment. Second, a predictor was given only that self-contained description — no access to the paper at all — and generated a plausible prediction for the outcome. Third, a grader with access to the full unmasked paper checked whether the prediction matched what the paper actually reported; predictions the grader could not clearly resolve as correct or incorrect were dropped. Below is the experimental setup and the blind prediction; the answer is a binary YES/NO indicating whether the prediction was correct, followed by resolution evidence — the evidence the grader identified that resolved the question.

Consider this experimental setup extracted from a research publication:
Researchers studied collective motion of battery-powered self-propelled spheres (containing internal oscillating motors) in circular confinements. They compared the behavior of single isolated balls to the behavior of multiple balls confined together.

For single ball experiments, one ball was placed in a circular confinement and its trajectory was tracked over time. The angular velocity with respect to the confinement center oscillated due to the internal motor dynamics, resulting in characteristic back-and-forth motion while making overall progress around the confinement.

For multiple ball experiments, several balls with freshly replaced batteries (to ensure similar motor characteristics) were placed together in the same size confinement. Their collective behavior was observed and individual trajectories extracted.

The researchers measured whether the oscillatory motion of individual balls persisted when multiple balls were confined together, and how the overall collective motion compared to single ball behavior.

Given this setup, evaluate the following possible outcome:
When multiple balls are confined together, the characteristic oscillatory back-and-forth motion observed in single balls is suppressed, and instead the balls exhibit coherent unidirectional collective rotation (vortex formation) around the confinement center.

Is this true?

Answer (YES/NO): NO